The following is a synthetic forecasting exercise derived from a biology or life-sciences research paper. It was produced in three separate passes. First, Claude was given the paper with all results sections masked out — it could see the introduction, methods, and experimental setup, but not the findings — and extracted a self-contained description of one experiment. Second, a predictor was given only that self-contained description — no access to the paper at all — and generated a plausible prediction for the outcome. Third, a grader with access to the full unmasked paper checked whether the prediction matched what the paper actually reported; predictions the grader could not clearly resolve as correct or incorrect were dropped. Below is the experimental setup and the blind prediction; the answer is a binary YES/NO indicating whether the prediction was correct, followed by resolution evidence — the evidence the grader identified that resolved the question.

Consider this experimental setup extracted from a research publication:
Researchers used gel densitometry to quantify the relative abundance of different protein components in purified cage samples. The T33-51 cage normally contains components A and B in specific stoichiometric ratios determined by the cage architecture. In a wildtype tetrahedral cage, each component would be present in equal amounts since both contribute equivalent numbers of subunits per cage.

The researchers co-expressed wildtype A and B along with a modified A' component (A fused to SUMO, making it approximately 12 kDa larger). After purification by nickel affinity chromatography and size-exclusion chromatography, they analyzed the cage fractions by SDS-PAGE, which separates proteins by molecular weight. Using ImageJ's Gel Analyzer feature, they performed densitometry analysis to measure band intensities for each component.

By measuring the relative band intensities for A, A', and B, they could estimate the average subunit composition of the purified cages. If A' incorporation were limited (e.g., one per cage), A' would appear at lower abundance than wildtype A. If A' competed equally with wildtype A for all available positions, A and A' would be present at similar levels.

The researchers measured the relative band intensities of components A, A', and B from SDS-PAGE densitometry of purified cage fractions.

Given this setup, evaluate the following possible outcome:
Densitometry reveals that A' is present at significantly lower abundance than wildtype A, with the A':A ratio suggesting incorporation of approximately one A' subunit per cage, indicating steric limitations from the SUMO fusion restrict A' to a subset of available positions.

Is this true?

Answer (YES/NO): YES